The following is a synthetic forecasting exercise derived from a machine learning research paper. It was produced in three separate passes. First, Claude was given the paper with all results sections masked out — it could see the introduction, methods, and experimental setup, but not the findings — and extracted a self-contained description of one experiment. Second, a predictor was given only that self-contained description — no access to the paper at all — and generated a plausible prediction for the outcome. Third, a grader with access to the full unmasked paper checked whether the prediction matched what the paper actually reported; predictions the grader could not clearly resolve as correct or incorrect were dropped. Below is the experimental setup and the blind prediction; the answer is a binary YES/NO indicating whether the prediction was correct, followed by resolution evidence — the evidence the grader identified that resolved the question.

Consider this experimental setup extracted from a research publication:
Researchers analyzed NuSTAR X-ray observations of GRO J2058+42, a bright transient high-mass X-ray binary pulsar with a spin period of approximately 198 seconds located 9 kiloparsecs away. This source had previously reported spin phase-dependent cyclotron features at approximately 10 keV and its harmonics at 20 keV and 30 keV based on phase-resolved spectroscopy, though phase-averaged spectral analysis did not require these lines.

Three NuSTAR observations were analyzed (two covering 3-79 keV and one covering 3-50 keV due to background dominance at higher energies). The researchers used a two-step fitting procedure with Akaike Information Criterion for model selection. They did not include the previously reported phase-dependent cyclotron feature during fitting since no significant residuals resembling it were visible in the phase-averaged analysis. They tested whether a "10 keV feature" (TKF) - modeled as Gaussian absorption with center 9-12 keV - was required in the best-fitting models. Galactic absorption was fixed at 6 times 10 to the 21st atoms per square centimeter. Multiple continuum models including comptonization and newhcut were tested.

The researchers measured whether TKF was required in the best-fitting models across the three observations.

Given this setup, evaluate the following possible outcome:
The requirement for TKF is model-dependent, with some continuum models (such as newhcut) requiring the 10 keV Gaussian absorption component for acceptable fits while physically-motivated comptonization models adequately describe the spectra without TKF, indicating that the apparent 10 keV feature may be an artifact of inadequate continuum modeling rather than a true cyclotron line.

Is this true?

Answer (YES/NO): NO